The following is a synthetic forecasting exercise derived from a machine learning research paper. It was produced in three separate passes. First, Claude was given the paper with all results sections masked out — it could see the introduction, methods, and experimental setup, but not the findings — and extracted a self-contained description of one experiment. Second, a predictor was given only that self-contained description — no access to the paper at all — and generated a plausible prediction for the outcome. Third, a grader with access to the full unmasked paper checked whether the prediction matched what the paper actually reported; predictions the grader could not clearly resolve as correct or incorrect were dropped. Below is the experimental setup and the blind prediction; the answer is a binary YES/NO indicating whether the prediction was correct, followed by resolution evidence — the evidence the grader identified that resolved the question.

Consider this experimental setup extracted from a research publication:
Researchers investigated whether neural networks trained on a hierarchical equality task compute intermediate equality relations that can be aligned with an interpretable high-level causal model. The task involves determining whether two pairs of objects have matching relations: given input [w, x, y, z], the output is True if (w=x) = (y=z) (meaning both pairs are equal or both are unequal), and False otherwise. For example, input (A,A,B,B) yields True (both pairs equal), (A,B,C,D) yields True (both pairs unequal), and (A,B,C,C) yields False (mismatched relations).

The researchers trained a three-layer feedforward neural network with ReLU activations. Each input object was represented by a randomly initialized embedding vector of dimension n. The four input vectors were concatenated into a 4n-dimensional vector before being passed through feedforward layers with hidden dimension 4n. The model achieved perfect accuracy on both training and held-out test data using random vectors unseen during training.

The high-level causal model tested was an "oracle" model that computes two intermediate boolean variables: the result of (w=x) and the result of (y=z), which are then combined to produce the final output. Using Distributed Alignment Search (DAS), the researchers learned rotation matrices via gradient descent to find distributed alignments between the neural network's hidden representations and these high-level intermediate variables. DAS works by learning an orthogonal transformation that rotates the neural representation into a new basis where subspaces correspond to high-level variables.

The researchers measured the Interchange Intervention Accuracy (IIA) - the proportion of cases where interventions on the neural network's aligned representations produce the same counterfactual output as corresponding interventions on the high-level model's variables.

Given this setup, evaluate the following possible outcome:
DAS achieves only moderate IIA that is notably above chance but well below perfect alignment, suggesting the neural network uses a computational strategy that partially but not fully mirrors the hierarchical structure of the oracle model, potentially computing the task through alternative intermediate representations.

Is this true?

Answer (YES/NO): NO